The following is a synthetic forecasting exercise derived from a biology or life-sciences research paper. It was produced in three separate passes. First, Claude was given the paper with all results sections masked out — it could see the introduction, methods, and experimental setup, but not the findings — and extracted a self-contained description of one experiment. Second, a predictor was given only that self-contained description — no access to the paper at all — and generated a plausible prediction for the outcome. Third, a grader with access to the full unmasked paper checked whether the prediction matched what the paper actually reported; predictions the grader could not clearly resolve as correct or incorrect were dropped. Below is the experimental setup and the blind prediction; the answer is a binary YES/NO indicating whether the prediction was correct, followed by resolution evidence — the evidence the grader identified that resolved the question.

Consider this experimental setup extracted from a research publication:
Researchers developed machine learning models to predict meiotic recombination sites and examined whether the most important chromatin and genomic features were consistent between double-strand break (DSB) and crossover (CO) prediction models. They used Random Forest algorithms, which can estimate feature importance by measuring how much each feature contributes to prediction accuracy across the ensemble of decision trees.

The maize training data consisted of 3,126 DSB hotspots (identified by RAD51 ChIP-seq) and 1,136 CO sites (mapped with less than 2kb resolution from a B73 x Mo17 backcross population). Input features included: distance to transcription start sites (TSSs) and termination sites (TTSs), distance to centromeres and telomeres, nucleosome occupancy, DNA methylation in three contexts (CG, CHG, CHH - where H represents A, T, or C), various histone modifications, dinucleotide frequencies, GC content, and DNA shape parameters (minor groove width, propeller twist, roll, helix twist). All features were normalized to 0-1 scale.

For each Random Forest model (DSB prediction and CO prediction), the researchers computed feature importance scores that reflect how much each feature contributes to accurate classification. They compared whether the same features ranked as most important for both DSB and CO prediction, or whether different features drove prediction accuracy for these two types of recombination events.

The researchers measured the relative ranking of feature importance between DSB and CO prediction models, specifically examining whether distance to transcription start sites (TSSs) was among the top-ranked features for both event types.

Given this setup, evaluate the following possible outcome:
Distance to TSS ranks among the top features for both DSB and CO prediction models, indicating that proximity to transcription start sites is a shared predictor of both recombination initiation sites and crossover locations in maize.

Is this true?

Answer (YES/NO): NO